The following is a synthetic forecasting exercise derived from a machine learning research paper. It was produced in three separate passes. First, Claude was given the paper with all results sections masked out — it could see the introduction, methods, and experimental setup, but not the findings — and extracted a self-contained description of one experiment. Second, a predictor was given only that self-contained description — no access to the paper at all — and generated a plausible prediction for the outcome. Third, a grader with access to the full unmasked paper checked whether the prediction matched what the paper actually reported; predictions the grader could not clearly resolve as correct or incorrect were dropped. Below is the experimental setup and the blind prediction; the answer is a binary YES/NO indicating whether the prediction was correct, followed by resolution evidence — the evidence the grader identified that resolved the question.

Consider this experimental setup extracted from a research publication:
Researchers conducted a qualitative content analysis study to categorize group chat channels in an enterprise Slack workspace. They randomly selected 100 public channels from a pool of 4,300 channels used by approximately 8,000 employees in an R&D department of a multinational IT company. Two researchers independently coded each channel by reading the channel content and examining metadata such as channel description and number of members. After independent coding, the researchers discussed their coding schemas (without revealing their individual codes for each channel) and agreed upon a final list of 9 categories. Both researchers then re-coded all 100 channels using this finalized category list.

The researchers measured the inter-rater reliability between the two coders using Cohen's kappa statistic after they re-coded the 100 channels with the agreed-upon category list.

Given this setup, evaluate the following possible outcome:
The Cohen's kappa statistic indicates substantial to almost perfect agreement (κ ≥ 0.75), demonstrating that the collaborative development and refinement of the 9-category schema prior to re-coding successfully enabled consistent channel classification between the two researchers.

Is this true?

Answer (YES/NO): YES